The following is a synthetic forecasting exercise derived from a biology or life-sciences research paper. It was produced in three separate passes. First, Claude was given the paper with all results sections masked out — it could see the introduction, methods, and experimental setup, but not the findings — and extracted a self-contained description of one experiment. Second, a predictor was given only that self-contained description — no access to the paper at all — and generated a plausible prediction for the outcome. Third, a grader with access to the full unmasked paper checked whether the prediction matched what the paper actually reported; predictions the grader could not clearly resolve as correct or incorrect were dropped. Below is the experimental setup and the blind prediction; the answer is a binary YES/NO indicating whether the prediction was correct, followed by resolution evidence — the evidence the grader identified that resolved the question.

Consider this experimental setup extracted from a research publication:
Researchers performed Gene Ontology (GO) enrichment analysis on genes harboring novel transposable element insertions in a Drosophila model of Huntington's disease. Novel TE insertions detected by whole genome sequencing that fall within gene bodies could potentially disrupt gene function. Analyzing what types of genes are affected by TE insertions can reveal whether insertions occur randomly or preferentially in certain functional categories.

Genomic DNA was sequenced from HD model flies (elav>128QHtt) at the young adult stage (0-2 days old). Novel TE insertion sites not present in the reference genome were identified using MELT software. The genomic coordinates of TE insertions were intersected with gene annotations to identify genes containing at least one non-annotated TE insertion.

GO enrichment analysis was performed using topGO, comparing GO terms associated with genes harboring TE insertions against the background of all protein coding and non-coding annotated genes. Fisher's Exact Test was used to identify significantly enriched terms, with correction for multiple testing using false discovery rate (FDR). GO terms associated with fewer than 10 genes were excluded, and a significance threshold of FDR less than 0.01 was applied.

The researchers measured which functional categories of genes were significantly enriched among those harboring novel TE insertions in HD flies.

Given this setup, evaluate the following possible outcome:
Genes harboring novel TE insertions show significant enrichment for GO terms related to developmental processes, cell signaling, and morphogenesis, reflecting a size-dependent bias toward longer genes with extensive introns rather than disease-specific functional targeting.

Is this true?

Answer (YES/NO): NO